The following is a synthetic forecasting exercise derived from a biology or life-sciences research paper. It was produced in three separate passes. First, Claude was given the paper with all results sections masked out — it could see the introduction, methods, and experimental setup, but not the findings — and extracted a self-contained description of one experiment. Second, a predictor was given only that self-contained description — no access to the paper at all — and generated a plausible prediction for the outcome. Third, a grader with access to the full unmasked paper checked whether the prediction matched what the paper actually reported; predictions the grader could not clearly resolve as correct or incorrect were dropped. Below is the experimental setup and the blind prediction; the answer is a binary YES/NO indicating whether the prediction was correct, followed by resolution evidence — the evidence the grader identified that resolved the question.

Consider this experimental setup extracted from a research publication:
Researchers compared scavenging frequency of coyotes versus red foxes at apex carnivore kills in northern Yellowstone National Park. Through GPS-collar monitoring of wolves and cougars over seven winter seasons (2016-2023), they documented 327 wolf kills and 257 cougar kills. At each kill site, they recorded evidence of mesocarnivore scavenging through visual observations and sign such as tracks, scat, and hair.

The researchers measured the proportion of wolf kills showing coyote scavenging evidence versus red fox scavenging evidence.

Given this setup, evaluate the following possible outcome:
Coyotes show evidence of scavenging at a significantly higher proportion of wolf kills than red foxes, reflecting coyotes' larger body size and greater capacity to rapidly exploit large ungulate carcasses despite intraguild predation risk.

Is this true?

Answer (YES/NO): YES